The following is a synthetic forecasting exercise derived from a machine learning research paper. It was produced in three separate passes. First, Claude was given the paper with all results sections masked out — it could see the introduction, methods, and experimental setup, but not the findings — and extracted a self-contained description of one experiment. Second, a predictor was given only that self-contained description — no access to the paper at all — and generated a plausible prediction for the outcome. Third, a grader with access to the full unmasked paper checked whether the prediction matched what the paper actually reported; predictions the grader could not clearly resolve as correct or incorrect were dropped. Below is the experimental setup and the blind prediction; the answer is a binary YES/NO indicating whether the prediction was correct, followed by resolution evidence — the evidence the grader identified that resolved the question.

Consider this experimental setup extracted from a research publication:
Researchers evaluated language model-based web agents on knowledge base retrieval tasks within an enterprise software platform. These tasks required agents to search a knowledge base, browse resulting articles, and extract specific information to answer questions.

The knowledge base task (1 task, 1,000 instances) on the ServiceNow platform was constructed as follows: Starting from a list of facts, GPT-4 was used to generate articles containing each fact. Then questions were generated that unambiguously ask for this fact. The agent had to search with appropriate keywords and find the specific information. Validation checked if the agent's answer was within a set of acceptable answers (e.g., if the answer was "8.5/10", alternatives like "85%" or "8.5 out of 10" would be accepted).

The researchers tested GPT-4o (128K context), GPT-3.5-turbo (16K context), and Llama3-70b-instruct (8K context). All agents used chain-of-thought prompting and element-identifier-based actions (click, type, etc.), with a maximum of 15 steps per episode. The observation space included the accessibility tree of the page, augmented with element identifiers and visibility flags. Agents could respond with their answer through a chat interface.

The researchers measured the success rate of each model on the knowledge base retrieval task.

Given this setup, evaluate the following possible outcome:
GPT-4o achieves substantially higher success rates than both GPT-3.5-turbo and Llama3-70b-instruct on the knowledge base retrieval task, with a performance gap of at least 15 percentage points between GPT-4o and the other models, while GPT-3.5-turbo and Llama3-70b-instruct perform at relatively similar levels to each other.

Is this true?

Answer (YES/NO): NO